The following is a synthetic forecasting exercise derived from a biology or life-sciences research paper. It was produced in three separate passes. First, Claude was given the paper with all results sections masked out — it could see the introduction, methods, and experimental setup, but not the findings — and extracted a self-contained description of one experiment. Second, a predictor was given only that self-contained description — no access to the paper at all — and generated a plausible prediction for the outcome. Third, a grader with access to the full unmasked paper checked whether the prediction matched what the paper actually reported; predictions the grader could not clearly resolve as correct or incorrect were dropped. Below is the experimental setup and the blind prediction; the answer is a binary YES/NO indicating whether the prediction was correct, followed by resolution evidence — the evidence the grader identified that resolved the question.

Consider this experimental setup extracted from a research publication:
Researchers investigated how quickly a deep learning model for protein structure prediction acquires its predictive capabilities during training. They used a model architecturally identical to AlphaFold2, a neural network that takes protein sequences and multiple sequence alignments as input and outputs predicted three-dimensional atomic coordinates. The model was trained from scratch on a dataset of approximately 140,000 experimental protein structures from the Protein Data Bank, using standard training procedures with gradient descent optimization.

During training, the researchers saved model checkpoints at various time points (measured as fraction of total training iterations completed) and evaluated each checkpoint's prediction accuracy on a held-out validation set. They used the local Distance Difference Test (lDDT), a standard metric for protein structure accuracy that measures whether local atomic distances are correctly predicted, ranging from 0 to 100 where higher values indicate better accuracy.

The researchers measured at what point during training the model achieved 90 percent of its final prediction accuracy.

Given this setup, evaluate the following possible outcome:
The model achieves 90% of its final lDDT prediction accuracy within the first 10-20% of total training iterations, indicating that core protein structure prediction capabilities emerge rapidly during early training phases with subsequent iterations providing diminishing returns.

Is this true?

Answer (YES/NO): NO